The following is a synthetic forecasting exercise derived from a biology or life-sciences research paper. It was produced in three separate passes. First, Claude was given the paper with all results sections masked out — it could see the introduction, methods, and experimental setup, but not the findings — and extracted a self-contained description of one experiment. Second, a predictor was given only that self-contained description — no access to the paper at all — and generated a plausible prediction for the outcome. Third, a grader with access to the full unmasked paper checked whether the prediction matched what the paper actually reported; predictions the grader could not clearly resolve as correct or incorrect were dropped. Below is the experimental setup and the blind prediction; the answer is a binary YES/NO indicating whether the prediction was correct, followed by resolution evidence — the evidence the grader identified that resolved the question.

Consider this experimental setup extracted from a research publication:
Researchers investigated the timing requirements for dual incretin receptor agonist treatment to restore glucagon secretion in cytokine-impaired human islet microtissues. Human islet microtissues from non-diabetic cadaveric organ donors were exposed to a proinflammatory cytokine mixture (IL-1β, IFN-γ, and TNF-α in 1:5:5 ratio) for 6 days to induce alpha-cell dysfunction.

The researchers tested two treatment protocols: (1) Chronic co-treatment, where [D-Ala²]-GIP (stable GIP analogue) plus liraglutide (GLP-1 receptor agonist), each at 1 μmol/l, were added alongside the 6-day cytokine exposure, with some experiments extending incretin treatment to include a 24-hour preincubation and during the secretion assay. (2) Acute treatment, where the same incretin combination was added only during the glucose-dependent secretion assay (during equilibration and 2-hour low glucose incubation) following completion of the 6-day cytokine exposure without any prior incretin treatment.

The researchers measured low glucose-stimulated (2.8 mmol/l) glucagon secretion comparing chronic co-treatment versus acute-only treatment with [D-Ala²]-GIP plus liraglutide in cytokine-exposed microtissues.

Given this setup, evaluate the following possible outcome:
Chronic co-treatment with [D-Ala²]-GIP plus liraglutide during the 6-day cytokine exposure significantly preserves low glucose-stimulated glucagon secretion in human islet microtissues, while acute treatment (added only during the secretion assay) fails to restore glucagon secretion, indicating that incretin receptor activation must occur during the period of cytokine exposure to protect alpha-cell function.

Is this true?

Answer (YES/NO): NO